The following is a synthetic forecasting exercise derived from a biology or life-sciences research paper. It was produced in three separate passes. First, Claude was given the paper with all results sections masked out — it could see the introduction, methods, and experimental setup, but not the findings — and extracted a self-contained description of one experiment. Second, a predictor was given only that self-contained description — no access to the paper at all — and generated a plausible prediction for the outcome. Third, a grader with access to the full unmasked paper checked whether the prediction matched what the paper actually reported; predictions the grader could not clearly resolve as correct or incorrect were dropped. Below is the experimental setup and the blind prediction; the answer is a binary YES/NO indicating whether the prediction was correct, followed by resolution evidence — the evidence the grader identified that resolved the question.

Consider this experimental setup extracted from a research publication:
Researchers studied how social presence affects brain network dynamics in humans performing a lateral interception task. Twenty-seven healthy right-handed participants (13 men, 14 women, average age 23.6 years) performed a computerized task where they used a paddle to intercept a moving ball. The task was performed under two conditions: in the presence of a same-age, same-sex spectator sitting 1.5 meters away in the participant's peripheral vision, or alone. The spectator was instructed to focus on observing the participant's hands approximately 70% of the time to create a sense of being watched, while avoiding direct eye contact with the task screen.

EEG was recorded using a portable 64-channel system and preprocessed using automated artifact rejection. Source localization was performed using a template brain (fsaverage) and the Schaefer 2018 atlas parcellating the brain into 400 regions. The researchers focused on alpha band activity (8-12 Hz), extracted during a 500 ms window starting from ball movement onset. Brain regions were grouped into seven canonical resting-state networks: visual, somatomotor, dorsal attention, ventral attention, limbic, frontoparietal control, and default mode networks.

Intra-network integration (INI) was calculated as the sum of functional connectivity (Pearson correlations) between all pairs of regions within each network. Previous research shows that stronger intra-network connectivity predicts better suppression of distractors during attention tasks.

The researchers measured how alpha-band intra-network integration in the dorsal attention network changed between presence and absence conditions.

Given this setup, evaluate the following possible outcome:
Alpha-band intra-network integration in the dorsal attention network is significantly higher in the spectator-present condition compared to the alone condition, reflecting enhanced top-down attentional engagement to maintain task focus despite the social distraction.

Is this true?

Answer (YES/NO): NO